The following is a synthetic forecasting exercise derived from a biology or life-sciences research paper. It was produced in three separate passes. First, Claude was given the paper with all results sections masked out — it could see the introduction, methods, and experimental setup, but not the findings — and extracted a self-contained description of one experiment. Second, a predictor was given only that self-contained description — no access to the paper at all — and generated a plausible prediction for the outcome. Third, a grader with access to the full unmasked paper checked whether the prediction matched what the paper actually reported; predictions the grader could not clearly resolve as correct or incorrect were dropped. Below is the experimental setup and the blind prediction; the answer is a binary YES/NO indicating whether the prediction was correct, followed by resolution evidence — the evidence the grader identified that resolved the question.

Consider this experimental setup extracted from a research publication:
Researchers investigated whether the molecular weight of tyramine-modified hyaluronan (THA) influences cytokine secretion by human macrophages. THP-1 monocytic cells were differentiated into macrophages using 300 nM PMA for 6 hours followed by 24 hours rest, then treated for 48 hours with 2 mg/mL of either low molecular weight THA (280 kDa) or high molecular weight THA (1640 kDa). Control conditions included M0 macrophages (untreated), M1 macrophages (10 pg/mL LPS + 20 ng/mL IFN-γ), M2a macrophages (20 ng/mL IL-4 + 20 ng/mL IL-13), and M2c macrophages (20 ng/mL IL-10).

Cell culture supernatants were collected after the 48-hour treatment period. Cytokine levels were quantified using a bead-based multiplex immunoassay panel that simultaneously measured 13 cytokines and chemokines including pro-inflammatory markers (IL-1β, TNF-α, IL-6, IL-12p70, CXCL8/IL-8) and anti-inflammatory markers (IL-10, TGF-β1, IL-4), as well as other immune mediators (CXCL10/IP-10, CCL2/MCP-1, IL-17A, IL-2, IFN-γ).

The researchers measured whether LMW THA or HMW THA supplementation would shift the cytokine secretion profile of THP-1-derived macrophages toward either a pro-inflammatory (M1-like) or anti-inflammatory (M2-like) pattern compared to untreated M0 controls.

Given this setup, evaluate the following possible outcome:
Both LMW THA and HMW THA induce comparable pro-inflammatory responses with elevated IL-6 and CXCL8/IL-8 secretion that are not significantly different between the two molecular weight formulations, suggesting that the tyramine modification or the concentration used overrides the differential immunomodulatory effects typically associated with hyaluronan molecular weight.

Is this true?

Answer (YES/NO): NO